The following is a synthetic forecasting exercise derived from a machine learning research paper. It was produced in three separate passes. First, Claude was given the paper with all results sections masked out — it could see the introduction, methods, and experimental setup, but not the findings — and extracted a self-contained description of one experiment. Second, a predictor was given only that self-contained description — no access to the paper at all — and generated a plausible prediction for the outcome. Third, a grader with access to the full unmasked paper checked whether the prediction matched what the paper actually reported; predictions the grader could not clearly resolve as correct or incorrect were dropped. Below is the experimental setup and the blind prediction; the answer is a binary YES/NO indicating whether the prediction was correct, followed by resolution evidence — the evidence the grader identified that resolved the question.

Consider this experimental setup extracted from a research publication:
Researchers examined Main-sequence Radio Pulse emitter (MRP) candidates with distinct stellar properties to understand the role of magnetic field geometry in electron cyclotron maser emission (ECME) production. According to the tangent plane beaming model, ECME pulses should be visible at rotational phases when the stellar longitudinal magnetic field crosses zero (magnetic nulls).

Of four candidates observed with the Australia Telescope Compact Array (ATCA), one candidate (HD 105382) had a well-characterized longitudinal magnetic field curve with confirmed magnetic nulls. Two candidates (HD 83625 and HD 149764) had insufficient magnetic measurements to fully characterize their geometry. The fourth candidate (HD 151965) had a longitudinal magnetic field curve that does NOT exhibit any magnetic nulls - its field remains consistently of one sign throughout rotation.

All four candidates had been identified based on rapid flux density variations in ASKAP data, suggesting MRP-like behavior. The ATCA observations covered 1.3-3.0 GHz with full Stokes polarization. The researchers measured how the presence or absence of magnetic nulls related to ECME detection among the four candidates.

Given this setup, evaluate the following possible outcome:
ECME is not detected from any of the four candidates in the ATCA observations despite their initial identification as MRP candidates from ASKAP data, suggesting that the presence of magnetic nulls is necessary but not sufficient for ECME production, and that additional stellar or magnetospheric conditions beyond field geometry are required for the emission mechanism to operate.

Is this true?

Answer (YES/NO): NO